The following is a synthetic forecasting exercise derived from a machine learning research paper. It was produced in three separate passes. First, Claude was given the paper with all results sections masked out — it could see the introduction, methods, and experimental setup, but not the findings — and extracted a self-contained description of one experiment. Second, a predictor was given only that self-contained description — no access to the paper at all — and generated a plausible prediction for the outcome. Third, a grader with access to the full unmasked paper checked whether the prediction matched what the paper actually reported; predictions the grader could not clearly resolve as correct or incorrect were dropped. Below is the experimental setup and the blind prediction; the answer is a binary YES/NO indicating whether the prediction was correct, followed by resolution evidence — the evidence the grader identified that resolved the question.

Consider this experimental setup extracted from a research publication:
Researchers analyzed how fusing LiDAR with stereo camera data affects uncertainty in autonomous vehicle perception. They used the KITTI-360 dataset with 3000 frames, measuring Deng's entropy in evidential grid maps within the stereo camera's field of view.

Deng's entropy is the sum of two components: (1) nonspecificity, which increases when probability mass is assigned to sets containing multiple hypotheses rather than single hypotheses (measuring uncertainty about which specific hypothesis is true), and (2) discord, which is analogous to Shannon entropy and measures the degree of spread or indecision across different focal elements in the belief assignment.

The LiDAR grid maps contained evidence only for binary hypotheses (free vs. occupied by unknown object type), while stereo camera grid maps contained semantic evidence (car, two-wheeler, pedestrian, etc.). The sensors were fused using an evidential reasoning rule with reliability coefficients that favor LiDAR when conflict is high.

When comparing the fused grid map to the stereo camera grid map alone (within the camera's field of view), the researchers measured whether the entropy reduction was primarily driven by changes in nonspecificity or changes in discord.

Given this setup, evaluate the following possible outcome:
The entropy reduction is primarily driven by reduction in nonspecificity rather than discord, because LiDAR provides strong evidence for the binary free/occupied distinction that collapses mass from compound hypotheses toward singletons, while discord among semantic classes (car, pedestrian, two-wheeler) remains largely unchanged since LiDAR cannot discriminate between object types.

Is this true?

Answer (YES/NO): YES